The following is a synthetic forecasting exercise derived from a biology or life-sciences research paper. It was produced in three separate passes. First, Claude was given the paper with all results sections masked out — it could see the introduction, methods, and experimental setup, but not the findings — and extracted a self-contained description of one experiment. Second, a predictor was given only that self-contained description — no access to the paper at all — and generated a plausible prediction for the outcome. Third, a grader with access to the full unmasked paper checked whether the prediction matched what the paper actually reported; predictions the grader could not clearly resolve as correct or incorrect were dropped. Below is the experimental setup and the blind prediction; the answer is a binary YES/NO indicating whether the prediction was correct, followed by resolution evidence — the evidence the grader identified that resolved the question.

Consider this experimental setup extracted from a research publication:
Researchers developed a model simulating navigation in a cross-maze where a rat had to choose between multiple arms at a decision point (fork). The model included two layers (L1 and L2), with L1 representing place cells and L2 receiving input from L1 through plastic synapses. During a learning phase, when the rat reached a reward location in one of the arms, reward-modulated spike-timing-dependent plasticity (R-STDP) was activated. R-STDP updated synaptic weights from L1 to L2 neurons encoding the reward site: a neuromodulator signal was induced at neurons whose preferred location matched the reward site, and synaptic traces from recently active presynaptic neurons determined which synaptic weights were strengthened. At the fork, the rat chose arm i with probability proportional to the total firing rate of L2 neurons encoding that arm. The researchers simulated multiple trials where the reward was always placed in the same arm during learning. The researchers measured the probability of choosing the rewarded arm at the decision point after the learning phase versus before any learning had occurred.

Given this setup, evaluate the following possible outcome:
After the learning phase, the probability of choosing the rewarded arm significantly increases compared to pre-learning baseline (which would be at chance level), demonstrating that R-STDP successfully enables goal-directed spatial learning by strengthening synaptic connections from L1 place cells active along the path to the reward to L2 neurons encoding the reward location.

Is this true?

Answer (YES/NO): YES